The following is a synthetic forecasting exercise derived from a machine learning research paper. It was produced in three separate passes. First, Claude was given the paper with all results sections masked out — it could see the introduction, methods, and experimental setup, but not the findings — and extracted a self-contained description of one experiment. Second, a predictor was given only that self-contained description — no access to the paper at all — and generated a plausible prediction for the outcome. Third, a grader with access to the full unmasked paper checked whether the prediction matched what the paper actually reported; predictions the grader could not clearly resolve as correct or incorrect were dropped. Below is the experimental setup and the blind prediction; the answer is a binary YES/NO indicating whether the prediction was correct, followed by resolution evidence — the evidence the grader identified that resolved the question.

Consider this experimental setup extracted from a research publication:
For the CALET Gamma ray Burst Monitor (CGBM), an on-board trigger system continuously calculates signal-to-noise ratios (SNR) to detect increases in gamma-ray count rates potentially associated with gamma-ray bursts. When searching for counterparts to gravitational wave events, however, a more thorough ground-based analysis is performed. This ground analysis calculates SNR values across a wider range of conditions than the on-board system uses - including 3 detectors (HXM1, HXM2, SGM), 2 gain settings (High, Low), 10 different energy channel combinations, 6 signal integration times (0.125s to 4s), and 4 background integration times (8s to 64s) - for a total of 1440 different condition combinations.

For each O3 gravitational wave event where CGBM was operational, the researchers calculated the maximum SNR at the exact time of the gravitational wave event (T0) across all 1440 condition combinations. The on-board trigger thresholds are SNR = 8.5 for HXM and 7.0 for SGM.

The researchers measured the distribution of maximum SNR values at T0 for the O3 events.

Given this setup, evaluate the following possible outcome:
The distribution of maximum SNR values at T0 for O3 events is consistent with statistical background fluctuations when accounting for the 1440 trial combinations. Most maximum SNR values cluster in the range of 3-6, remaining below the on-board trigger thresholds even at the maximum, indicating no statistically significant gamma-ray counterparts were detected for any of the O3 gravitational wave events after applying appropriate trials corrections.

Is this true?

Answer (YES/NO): YES